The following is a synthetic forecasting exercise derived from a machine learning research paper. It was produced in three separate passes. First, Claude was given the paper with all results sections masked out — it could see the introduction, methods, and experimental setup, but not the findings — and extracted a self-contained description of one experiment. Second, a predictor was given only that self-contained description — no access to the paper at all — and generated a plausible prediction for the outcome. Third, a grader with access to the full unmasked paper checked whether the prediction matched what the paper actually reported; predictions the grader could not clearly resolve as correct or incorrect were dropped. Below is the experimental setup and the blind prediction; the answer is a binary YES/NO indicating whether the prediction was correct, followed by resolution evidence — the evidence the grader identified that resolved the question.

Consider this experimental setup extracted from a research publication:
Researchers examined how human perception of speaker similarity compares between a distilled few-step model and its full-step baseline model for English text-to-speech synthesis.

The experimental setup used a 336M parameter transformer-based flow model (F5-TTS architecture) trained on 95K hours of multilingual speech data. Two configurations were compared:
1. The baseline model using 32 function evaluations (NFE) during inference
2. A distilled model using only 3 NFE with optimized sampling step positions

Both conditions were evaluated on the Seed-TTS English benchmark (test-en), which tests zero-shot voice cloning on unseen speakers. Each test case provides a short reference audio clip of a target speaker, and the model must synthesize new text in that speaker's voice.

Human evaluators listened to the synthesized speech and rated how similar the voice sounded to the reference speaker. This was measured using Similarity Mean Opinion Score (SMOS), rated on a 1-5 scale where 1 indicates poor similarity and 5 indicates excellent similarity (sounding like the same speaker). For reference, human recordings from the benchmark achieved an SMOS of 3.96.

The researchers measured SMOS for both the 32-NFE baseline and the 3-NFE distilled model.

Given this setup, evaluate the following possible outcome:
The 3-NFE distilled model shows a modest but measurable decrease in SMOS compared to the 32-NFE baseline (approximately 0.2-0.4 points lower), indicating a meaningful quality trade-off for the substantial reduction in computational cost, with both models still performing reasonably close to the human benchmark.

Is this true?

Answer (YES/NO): NO